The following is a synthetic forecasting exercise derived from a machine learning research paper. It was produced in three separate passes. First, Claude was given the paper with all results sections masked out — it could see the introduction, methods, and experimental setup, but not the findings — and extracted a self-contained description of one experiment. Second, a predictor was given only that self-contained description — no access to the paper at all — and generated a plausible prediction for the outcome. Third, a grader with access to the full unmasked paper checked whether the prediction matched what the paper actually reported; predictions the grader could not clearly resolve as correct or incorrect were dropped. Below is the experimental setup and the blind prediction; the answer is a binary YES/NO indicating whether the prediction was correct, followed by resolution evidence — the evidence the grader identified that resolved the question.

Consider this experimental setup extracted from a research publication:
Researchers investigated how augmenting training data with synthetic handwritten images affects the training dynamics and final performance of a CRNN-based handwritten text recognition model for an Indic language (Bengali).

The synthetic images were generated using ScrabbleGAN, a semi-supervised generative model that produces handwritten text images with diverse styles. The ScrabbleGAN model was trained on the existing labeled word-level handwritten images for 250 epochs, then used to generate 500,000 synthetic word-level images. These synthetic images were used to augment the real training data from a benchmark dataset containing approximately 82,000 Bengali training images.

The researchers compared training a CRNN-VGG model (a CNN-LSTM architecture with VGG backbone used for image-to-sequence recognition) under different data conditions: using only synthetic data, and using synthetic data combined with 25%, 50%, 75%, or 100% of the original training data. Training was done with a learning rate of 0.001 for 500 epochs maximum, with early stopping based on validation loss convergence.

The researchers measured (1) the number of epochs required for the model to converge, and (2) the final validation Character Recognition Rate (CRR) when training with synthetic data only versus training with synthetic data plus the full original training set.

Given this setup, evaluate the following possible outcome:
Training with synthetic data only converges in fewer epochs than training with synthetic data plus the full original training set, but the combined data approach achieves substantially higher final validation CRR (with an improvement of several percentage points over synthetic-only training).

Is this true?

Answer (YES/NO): YES